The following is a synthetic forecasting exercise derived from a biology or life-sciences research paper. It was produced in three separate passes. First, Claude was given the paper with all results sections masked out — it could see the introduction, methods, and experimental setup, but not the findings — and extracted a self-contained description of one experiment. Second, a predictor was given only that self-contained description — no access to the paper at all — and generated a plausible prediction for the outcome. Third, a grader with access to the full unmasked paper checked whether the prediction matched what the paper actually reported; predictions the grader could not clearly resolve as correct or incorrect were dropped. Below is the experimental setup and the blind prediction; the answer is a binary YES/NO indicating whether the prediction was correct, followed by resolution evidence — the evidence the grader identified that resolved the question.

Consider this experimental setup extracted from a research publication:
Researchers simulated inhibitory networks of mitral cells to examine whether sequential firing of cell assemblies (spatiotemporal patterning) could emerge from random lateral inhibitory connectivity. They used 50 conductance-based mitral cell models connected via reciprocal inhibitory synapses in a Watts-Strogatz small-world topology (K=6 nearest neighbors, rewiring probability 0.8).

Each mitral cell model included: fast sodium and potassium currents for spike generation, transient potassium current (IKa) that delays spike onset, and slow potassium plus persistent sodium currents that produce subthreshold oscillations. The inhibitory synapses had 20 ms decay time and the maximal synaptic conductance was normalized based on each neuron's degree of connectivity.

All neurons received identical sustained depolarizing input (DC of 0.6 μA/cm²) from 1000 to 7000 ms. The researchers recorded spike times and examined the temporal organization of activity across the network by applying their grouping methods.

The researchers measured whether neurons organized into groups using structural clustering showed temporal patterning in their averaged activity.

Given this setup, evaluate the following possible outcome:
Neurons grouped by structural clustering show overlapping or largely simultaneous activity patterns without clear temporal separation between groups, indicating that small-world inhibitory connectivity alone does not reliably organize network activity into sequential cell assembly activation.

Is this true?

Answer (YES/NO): NO